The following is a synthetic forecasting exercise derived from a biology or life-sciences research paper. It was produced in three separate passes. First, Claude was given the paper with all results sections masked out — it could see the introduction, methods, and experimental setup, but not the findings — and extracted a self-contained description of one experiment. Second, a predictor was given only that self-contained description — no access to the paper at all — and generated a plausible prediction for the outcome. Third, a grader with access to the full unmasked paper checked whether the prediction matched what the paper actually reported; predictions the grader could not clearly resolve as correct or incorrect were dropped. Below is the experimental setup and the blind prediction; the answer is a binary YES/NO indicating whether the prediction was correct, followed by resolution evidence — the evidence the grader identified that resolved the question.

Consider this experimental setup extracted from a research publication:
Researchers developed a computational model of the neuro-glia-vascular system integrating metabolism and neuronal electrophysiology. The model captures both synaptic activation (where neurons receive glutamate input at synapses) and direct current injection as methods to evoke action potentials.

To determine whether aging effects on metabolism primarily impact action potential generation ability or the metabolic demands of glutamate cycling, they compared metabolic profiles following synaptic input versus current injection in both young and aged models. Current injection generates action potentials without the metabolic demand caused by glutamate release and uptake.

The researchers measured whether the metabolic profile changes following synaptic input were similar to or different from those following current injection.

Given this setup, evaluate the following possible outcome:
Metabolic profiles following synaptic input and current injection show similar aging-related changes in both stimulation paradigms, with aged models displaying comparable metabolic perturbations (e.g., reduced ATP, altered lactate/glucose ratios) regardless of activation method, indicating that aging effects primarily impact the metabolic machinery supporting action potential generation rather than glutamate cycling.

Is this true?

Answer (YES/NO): YES